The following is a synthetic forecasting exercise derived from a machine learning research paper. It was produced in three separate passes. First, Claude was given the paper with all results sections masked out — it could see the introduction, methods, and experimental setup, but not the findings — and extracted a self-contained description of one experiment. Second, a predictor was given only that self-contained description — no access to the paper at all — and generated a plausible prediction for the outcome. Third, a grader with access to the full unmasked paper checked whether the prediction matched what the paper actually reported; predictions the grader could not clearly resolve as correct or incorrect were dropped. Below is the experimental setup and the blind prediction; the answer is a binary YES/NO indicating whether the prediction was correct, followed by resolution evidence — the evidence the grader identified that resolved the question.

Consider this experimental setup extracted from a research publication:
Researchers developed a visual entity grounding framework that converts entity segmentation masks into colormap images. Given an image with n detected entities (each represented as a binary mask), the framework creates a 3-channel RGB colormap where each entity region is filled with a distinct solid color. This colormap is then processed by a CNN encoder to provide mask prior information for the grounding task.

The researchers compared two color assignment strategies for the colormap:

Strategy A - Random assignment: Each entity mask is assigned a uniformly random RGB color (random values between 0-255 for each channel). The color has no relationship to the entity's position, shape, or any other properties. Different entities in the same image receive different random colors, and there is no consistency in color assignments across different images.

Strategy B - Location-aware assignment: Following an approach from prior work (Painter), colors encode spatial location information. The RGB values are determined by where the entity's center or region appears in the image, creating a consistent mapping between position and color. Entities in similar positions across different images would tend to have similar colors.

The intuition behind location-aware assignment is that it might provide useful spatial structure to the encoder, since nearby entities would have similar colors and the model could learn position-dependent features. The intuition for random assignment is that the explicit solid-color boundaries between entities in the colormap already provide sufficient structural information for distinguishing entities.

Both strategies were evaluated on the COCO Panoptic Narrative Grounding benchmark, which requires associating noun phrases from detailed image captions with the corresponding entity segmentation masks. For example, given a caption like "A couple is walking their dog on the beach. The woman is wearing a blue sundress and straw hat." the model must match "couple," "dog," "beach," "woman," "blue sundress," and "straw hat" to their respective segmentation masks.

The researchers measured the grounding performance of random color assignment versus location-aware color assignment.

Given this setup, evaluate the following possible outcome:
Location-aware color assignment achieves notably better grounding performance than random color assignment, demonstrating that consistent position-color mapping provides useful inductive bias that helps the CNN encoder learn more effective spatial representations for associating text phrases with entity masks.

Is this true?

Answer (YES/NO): NO